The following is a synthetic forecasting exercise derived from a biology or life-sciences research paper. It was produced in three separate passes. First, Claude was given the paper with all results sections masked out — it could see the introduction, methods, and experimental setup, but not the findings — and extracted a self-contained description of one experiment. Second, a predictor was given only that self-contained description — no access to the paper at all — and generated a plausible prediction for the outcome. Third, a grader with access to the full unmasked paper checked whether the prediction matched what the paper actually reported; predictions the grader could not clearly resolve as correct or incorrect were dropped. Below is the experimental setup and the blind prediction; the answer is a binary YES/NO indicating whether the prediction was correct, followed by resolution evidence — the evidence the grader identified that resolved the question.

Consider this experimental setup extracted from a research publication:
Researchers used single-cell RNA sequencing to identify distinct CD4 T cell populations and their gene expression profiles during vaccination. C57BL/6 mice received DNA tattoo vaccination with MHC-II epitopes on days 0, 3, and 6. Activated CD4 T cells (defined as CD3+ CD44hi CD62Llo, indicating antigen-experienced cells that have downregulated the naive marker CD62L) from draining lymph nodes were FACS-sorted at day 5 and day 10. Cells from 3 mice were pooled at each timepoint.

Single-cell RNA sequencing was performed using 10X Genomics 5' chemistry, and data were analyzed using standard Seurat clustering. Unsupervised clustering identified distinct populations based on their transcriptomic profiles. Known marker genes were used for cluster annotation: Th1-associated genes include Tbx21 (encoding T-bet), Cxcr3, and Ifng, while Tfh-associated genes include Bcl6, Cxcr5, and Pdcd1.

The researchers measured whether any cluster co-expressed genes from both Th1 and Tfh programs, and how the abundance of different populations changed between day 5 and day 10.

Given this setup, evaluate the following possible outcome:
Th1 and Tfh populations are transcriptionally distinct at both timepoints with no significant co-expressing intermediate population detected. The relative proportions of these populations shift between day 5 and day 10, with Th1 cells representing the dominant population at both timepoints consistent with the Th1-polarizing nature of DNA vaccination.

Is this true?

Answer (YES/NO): NO